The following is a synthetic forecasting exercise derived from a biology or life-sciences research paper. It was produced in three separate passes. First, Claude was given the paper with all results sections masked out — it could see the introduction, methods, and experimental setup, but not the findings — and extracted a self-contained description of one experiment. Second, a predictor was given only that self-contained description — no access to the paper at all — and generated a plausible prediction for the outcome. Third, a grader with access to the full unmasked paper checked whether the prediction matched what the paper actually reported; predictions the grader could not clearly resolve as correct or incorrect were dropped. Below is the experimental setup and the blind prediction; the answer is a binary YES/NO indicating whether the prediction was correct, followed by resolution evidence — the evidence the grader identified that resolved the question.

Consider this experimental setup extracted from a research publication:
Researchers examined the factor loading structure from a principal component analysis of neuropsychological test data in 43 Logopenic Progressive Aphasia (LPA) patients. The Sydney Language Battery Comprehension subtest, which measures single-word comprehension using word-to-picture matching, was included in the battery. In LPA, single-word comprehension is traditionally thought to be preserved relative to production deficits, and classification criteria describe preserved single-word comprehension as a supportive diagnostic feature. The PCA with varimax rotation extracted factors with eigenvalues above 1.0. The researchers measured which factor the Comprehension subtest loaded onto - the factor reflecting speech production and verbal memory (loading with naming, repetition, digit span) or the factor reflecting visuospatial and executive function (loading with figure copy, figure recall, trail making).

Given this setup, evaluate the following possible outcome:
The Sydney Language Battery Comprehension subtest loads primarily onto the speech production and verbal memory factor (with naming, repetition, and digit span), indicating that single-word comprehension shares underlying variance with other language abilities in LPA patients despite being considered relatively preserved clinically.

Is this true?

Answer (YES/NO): NO